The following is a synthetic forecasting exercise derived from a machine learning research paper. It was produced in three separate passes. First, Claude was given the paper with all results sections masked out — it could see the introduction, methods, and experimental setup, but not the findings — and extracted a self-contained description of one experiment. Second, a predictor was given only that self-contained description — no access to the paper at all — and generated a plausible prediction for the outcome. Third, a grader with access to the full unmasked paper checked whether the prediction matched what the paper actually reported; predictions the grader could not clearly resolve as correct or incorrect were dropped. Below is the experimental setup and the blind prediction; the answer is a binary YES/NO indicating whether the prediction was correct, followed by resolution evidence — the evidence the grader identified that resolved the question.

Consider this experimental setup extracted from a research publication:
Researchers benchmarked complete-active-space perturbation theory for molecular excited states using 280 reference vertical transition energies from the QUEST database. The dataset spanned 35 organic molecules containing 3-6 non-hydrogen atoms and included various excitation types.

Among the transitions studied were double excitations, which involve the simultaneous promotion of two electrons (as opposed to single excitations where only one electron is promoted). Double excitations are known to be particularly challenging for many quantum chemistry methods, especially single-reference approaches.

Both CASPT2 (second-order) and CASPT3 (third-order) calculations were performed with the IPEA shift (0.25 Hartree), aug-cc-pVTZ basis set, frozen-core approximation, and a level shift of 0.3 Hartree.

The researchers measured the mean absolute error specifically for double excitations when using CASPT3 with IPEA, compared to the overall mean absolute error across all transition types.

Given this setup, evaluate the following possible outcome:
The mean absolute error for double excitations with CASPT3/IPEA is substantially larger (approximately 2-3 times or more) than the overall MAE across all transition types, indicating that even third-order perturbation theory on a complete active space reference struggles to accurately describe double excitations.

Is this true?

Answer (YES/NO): NO